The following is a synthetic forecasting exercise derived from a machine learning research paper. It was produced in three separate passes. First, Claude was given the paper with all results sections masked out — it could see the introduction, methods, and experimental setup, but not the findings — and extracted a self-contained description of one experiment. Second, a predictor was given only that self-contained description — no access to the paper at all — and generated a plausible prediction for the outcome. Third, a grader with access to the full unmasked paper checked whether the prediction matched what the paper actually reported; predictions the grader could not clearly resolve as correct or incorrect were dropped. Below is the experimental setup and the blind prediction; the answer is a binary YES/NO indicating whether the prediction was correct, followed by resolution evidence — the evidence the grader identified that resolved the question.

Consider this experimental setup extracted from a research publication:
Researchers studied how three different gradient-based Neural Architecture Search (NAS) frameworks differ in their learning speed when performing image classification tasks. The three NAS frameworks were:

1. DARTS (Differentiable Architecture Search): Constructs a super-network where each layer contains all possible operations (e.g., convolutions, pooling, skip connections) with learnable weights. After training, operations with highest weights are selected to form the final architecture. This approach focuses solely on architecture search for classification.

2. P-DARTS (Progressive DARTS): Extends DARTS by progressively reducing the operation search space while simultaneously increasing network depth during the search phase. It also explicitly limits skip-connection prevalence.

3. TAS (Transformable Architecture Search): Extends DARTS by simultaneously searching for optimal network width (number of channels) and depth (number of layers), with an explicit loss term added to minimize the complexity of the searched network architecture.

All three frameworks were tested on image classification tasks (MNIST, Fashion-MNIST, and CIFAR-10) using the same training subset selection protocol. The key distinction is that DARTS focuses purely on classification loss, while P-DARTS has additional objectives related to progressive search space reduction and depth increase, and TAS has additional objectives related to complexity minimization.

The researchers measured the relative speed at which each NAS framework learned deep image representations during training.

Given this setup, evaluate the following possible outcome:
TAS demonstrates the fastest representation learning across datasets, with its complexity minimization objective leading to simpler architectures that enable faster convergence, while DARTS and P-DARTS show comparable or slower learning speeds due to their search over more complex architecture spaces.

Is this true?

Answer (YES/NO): NO